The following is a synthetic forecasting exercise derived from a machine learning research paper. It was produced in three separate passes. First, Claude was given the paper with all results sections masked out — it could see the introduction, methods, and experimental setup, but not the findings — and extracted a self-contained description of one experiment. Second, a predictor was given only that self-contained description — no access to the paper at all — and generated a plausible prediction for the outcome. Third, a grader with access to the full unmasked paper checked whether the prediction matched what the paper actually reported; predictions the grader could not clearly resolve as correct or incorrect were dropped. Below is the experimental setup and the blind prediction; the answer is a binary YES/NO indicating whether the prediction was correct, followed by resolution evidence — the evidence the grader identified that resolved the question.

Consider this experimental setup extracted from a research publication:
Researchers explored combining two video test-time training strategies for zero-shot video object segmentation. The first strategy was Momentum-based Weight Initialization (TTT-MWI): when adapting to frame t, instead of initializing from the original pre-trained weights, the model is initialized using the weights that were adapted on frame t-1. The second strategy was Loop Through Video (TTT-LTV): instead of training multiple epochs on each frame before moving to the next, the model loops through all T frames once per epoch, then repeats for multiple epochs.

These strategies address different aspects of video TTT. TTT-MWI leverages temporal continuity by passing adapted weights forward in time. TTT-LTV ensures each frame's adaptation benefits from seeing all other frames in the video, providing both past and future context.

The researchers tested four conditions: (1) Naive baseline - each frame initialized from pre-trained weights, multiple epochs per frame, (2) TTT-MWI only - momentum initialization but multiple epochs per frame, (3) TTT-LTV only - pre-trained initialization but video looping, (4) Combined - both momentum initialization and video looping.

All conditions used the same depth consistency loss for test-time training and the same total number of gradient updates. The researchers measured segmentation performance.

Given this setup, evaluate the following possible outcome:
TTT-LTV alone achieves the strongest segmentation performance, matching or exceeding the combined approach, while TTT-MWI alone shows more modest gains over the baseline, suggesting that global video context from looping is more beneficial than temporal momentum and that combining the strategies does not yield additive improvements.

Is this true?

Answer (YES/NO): NO